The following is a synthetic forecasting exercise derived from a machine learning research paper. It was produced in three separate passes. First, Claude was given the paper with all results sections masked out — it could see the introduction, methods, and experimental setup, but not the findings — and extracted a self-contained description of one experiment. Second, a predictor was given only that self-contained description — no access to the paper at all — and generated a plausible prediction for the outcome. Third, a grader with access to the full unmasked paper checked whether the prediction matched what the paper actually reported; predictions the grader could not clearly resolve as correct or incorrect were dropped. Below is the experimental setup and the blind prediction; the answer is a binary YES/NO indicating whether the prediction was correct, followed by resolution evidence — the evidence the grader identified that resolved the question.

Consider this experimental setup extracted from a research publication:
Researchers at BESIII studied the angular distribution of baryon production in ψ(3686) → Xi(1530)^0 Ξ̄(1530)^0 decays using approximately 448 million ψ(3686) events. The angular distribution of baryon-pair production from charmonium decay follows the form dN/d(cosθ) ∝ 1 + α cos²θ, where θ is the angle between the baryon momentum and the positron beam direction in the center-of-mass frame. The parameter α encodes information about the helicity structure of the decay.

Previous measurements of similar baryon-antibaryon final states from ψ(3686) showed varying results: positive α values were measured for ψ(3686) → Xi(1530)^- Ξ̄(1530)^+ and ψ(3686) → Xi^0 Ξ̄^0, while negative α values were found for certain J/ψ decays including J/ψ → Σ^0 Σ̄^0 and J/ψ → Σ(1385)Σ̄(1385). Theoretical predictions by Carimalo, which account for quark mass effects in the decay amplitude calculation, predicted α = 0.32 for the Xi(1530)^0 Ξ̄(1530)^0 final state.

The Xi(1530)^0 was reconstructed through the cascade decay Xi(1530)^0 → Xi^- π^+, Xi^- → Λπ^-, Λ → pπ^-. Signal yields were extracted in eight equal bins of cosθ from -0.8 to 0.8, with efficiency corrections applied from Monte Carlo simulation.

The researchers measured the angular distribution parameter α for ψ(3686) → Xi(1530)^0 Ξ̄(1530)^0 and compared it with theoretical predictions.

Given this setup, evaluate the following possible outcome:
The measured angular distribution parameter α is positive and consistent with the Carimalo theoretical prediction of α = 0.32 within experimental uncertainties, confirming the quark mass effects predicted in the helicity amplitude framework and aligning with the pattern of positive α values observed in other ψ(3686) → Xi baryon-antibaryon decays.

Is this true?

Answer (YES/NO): YES